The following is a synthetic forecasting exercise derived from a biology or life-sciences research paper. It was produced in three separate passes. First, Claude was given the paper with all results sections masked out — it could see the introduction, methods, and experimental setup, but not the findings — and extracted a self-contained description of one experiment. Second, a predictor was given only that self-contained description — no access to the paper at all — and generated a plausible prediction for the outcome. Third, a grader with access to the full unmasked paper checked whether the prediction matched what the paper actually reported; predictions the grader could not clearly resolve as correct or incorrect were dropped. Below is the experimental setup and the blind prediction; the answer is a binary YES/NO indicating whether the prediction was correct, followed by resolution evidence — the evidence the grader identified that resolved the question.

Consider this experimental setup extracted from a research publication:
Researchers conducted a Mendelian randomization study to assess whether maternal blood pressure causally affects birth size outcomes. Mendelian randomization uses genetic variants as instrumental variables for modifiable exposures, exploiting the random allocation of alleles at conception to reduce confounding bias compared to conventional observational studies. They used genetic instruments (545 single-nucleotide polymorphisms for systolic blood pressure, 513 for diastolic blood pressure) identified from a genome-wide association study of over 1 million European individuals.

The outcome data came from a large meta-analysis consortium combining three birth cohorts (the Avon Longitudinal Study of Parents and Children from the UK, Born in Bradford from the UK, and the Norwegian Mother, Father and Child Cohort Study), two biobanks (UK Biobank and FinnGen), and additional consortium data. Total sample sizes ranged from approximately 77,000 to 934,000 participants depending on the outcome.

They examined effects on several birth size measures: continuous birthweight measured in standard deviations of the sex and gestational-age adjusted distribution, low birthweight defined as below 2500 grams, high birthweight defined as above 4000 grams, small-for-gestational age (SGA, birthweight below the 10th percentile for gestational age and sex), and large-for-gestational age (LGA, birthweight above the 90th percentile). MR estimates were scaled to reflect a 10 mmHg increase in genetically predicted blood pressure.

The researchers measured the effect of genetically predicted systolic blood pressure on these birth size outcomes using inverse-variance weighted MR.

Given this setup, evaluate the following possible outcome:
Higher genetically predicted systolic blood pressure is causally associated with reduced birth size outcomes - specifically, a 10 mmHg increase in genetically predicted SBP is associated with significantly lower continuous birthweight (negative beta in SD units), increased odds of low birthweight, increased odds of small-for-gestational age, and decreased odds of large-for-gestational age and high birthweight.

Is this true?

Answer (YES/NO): YES